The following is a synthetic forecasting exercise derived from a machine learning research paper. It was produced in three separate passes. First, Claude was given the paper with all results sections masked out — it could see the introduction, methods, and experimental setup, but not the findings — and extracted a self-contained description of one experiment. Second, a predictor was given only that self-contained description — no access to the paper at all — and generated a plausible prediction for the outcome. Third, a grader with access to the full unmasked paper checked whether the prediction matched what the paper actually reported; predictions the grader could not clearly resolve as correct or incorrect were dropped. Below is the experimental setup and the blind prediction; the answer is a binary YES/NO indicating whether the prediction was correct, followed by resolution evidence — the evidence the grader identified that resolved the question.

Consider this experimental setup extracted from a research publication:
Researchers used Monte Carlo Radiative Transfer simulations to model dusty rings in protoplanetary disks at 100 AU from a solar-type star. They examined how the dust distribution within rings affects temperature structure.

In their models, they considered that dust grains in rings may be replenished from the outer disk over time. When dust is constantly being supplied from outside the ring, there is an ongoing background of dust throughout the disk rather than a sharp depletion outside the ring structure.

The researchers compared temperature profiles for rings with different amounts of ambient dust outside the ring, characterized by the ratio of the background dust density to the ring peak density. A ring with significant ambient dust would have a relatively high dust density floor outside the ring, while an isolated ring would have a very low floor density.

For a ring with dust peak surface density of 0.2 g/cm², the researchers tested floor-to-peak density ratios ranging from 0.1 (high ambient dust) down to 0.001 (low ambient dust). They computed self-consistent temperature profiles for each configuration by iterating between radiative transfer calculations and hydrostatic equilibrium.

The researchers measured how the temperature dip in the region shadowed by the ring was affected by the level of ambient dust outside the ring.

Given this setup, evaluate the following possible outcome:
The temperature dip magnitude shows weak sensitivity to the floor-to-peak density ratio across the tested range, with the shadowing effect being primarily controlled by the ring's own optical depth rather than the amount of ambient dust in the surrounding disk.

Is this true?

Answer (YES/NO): NO